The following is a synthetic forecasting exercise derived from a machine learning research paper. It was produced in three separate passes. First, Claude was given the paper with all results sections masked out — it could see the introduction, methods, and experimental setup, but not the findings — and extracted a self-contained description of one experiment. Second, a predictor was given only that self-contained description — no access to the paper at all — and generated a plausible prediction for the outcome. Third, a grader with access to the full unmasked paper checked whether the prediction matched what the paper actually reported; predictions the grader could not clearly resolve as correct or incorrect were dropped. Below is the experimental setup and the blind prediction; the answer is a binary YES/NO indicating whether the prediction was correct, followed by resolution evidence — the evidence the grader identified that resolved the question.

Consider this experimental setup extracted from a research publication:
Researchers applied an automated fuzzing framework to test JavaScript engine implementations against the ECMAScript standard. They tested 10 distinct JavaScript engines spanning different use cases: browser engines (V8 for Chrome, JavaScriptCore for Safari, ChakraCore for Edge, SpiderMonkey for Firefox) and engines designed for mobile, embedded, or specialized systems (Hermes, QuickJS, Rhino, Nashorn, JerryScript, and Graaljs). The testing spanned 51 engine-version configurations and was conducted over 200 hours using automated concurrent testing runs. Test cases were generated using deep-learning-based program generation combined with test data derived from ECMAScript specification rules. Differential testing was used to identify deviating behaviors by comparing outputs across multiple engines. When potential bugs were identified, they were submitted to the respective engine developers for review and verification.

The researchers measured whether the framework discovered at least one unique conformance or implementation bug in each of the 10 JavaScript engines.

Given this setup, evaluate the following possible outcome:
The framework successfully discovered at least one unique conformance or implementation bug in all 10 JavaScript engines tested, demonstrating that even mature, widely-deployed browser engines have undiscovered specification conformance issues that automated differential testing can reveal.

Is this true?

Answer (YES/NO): YES